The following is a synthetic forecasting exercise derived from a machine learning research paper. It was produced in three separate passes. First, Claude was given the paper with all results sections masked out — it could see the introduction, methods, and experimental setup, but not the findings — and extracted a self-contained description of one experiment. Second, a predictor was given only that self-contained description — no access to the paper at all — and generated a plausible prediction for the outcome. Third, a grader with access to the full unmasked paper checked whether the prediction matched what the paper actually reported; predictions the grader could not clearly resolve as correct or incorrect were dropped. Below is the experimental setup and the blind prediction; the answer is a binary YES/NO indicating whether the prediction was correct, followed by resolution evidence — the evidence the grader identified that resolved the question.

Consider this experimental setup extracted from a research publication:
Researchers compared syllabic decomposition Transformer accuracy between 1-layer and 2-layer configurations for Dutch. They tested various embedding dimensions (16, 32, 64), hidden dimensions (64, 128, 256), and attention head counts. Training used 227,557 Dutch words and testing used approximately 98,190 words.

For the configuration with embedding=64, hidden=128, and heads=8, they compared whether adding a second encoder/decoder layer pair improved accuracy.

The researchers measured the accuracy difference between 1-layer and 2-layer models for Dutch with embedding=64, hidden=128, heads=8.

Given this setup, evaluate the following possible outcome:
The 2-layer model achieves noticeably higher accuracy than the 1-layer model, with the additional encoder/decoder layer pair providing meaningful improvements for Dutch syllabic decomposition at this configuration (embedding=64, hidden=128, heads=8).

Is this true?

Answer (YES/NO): NO